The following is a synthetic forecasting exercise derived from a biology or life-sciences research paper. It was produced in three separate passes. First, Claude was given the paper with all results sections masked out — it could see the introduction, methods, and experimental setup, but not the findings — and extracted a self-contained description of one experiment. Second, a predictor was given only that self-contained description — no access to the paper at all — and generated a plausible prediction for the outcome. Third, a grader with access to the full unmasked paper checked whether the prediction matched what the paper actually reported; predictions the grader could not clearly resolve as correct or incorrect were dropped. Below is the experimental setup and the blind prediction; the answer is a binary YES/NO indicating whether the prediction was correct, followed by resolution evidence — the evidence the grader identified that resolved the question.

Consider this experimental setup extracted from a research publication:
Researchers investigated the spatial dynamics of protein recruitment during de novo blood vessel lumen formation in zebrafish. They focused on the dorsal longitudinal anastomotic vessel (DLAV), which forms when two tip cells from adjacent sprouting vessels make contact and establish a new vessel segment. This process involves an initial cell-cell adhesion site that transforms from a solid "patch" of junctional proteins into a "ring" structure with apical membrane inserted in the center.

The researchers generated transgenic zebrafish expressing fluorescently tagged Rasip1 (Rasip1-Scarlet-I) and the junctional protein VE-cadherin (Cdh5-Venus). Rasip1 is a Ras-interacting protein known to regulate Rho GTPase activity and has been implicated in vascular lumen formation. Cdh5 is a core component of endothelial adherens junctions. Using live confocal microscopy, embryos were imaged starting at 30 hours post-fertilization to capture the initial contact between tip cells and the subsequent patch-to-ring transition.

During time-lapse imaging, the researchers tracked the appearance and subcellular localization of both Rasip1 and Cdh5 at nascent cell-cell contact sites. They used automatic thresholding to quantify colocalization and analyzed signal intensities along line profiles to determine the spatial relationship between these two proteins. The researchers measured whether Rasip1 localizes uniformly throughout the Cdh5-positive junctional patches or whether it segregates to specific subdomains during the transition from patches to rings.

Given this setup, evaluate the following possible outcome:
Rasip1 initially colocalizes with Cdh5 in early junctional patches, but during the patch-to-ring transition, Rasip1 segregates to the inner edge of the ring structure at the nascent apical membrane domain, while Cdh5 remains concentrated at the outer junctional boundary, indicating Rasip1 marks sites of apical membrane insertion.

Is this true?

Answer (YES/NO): YES